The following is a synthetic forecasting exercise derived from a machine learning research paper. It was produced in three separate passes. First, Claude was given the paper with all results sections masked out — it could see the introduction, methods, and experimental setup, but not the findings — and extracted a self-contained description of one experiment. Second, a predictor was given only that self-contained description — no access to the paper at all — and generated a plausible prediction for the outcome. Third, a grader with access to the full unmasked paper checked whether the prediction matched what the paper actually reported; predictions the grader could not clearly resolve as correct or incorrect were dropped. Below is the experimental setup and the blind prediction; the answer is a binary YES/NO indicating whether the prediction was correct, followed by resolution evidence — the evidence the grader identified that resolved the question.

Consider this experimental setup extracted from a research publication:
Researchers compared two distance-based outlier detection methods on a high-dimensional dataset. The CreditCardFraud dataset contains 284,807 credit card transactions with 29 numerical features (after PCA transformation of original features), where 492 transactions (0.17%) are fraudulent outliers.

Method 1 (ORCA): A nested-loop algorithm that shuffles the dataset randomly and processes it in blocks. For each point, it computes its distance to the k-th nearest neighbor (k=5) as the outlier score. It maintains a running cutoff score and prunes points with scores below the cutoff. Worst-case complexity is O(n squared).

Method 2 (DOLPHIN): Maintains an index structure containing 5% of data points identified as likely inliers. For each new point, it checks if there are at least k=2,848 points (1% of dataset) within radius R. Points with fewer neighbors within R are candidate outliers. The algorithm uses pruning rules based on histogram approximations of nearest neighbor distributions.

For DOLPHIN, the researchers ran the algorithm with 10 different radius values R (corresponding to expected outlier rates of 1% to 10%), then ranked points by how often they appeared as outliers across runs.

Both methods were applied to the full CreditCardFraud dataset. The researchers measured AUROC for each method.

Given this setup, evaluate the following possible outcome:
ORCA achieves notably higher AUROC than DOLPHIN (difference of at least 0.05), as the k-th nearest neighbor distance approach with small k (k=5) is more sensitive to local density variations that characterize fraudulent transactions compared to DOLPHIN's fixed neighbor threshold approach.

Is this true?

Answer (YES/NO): NO